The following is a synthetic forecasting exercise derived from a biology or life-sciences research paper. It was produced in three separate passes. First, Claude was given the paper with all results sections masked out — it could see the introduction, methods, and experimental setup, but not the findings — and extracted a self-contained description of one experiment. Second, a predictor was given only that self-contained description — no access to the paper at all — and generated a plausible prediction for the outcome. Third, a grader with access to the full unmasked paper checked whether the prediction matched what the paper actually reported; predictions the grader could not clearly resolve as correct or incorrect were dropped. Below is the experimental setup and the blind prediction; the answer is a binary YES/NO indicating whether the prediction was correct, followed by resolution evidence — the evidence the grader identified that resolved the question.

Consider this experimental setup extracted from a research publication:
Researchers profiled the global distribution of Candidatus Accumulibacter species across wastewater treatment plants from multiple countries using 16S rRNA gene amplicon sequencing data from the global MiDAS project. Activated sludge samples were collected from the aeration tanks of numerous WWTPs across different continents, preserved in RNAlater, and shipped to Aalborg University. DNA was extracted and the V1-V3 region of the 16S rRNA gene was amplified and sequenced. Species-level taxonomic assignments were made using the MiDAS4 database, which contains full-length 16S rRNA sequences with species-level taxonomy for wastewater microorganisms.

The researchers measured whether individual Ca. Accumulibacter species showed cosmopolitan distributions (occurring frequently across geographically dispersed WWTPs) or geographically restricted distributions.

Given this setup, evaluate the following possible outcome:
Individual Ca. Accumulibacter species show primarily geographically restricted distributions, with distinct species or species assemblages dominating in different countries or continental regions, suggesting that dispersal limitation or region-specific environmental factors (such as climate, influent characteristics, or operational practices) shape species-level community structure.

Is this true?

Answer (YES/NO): NO